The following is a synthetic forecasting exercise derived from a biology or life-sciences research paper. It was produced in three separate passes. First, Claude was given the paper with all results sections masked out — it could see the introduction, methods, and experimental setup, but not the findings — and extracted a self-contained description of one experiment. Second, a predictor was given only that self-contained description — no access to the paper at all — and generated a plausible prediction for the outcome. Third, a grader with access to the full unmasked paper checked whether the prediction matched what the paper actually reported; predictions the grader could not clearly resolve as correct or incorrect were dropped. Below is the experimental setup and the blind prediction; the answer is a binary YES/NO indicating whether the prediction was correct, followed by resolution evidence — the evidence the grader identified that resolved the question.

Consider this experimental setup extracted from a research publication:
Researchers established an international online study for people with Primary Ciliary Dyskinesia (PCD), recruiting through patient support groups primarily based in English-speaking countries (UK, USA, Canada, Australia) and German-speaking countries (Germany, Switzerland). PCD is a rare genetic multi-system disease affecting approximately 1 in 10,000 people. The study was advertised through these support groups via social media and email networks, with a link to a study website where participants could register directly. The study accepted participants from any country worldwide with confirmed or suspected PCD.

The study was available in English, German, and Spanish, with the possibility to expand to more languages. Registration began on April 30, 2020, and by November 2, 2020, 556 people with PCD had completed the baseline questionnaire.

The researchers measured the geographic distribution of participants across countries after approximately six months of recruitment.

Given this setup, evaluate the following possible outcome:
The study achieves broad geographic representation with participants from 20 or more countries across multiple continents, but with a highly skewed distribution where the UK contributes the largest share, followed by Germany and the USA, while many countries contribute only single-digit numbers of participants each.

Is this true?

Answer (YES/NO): NO